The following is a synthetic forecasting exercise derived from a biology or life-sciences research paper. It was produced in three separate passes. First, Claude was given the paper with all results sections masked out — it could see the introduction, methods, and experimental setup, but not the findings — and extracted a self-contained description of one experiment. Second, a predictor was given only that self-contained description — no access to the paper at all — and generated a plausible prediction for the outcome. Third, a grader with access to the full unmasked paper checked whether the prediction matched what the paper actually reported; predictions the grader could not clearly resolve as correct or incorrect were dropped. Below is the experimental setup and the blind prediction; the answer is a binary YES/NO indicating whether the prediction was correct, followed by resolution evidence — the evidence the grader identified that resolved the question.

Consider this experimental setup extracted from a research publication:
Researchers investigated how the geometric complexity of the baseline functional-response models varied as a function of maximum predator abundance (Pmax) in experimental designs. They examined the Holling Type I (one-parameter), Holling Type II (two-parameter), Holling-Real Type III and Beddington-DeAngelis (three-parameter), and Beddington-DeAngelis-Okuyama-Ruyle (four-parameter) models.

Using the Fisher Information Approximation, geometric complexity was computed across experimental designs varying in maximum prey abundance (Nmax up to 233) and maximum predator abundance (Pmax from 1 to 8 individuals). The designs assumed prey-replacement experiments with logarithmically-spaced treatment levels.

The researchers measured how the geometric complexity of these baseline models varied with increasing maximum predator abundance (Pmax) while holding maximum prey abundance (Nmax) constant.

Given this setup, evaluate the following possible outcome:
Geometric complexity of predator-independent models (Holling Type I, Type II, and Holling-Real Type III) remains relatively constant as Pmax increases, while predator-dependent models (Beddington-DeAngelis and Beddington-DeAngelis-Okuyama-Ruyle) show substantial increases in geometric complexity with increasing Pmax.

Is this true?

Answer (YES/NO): NO